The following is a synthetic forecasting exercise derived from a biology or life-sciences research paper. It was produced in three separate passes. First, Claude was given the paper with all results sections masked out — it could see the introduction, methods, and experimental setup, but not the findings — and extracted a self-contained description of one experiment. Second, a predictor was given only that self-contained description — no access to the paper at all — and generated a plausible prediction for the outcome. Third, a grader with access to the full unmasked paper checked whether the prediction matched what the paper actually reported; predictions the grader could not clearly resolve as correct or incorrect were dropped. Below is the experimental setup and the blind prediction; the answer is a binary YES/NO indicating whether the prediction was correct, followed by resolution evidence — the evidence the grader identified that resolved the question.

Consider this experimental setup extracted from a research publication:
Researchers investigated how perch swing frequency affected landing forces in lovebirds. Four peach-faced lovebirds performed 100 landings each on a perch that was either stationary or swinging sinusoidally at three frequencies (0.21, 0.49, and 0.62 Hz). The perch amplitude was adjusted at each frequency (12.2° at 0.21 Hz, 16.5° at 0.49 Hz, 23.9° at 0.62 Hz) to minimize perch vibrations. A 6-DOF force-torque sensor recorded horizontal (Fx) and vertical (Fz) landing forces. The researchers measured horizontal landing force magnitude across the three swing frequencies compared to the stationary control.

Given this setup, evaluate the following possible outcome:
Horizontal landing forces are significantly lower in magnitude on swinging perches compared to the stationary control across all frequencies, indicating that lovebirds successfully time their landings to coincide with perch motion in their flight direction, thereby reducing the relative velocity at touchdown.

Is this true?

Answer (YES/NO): NO